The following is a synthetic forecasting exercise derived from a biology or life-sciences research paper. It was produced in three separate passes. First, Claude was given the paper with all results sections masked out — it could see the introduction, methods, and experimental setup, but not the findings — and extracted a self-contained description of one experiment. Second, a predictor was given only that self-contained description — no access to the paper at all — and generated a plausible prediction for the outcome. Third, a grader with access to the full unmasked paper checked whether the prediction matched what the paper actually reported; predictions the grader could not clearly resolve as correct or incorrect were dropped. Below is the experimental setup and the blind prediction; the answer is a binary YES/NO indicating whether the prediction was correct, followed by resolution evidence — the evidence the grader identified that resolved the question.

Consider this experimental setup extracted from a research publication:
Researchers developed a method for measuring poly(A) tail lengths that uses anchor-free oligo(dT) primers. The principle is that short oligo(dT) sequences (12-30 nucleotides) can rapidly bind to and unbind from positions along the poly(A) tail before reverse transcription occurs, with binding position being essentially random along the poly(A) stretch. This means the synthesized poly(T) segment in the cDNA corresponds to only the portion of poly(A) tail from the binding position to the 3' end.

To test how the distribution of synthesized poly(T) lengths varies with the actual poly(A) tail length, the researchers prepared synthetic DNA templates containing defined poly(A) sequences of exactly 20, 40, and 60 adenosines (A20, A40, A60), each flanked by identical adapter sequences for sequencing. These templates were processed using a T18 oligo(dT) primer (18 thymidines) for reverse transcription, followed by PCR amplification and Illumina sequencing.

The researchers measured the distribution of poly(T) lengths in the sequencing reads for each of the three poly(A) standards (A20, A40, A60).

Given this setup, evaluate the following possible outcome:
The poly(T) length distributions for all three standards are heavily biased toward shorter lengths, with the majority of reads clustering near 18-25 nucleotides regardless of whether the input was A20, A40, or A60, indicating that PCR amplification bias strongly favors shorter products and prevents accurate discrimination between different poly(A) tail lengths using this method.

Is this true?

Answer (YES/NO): NO